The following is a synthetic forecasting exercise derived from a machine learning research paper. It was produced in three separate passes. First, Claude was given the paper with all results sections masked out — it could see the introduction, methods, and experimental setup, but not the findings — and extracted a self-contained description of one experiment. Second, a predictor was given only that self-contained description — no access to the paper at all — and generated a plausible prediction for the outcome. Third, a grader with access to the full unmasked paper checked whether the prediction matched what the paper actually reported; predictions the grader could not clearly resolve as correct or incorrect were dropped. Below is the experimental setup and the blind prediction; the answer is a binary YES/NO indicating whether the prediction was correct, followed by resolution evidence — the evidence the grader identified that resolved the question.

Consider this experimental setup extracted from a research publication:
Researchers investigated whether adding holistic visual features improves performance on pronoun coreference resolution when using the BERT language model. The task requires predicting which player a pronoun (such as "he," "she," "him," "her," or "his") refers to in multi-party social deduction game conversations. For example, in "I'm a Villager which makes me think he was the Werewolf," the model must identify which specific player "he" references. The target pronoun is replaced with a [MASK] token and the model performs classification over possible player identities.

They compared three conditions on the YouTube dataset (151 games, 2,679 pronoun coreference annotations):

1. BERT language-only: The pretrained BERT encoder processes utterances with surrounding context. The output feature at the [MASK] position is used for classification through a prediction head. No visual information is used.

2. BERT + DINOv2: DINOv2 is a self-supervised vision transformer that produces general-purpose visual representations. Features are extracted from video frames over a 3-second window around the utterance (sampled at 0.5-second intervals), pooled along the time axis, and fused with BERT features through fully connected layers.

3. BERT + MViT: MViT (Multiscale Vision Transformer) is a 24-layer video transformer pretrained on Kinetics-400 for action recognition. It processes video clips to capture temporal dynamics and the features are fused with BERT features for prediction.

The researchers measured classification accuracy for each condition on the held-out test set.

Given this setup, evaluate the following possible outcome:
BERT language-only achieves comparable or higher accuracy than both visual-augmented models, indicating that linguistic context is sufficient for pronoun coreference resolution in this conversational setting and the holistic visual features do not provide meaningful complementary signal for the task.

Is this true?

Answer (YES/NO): YES